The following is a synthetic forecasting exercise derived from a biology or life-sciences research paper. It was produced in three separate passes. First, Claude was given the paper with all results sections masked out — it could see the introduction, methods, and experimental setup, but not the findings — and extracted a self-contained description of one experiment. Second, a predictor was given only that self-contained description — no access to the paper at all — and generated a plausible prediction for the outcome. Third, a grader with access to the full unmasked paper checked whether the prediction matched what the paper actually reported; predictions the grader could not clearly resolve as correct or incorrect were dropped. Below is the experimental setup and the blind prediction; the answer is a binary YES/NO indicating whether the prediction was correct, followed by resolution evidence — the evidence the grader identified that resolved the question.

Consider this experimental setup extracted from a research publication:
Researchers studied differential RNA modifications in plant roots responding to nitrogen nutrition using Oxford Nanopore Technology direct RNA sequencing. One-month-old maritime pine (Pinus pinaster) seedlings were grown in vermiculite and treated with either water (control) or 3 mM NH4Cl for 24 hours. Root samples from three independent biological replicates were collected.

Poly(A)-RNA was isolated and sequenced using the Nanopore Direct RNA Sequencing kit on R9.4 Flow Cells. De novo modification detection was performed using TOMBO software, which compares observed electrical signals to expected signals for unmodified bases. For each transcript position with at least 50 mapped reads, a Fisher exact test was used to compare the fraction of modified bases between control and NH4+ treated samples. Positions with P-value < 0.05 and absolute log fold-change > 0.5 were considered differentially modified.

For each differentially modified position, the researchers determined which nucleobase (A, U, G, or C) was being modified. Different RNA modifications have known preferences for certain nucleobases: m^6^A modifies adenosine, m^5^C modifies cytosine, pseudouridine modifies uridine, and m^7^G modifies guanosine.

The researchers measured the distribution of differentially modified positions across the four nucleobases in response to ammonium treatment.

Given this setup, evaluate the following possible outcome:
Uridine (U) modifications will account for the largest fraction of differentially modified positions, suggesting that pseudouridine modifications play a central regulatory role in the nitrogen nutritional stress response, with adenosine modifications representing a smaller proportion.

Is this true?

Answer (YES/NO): NO